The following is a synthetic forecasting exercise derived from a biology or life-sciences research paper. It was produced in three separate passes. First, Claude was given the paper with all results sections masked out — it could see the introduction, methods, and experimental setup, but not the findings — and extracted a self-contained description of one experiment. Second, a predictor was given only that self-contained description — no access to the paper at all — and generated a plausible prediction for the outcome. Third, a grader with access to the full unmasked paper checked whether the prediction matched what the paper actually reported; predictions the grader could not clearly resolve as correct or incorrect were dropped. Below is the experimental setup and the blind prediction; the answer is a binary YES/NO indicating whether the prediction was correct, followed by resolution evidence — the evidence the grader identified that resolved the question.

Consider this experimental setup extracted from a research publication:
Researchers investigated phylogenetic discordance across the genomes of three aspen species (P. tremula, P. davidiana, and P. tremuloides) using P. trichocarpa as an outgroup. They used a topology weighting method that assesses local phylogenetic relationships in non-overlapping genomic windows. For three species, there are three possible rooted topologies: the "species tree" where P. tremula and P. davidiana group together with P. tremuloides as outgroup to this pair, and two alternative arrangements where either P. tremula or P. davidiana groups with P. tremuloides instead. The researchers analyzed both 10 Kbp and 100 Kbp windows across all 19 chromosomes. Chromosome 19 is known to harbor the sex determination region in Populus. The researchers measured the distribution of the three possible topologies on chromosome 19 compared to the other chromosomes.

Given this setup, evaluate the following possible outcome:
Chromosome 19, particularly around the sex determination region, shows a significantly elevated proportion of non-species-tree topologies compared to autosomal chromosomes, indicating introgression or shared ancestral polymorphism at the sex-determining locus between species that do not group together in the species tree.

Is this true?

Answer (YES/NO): NO